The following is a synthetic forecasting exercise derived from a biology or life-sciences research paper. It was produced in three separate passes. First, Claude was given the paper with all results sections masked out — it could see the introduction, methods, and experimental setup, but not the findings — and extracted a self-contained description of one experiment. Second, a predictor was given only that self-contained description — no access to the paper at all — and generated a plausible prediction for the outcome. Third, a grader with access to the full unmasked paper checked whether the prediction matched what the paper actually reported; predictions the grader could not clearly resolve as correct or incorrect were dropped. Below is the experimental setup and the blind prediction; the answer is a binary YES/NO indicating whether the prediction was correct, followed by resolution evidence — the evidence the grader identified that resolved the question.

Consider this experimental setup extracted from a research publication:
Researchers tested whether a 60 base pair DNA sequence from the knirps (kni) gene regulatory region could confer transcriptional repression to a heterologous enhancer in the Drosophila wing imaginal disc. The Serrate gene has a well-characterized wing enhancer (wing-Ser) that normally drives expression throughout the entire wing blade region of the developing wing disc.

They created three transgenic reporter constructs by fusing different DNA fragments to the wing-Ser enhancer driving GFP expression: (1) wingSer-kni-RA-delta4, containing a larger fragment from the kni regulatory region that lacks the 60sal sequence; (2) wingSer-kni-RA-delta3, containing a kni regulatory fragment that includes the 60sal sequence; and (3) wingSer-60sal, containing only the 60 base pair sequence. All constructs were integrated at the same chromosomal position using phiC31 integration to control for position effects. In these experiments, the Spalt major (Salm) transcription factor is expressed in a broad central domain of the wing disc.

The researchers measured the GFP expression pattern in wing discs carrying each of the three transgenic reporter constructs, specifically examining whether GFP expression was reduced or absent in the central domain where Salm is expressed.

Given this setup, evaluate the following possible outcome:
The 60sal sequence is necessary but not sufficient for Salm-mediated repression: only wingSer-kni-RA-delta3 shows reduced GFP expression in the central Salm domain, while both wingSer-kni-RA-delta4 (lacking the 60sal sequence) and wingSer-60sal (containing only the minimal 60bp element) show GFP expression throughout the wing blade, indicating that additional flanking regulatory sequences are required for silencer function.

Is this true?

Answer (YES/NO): NO